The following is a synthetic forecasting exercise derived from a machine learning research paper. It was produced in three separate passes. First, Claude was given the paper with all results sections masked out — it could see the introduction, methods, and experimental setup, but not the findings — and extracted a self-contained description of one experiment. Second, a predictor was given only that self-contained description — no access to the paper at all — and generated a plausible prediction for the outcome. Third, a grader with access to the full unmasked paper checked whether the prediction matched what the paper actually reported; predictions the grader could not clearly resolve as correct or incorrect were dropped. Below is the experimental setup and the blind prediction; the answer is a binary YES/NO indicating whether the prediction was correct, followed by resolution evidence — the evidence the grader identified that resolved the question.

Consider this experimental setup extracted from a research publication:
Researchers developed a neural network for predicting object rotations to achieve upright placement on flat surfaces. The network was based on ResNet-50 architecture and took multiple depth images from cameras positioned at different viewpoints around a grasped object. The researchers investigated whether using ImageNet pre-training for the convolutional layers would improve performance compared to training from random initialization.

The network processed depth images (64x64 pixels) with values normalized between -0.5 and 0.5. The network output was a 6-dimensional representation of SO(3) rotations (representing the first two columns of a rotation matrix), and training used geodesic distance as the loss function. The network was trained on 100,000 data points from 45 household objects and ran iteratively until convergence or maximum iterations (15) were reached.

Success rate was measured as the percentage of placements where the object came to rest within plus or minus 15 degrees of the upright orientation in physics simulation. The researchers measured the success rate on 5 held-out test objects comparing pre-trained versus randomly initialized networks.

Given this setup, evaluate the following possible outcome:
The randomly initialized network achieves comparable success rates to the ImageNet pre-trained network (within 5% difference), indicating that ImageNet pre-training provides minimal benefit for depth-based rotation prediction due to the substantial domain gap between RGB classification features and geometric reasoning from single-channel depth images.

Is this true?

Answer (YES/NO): NO